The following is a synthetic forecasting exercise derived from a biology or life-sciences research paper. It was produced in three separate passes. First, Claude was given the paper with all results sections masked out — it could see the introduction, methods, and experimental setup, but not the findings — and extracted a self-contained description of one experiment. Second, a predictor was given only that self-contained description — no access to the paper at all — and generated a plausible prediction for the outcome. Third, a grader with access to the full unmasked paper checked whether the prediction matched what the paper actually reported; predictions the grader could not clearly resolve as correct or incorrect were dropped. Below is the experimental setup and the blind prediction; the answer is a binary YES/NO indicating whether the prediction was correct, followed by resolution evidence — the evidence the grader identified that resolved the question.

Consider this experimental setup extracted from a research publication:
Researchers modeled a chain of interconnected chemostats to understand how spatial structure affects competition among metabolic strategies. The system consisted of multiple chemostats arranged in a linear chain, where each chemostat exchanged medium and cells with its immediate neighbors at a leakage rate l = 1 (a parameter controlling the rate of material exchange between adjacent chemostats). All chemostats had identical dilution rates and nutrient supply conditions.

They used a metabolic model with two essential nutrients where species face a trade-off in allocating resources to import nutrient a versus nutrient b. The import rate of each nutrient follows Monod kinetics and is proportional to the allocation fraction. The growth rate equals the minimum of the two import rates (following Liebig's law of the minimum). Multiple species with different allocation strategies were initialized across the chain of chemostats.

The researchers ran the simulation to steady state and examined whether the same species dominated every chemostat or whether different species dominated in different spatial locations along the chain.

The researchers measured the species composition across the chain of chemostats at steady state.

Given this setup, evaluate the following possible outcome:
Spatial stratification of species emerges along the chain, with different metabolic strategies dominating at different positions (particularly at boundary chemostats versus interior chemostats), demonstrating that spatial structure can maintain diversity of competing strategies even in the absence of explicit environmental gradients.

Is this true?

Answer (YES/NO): YES